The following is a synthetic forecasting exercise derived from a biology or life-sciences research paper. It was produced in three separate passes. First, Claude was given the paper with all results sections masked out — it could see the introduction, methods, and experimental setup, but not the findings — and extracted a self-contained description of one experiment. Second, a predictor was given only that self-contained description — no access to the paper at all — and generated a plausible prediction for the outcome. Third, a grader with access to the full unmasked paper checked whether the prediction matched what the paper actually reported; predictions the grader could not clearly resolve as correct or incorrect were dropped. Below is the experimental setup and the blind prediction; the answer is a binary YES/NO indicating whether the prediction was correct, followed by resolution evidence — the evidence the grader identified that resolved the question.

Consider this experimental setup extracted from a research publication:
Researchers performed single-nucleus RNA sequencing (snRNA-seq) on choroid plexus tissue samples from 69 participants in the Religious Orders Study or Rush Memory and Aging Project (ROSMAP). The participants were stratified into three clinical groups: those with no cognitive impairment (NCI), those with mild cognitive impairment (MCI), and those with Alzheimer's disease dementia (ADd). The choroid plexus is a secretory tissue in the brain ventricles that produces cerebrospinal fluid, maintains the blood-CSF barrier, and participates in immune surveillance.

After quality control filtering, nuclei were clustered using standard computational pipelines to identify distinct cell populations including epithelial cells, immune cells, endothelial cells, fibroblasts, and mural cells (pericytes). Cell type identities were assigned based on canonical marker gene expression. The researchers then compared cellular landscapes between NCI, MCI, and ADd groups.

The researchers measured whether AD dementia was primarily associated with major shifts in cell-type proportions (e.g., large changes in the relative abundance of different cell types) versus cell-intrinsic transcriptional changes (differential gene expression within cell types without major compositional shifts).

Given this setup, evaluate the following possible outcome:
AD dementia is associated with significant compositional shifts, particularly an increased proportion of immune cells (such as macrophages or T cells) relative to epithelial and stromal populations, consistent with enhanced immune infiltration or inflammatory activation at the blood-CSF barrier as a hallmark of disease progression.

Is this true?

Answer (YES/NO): NO